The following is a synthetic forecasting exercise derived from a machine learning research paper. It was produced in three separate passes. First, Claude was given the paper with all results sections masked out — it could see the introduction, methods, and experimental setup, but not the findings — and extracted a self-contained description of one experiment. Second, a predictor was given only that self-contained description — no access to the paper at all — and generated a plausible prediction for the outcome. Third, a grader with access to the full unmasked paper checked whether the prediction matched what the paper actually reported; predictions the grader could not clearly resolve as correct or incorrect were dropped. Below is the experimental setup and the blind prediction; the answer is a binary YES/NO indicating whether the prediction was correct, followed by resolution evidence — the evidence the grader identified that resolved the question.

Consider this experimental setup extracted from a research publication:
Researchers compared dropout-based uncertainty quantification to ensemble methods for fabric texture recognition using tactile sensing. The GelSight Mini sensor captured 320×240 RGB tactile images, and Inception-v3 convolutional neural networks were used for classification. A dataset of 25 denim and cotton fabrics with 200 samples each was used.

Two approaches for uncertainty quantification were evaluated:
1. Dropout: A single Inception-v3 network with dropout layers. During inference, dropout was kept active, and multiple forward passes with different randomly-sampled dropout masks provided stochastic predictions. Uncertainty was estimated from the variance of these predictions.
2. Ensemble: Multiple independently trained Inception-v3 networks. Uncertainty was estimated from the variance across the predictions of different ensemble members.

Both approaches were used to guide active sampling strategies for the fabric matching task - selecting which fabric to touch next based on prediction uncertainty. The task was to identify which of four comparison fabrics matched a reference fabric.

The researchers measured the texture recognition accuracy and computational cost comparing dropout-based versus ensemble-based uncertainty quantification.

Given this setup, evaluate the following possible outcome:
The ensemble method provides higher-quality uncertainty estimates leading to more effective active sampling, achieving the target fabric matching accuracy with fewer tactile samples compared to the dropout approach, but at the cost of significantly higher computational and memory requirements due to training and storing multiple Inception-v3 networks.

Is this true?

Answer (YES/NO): NO